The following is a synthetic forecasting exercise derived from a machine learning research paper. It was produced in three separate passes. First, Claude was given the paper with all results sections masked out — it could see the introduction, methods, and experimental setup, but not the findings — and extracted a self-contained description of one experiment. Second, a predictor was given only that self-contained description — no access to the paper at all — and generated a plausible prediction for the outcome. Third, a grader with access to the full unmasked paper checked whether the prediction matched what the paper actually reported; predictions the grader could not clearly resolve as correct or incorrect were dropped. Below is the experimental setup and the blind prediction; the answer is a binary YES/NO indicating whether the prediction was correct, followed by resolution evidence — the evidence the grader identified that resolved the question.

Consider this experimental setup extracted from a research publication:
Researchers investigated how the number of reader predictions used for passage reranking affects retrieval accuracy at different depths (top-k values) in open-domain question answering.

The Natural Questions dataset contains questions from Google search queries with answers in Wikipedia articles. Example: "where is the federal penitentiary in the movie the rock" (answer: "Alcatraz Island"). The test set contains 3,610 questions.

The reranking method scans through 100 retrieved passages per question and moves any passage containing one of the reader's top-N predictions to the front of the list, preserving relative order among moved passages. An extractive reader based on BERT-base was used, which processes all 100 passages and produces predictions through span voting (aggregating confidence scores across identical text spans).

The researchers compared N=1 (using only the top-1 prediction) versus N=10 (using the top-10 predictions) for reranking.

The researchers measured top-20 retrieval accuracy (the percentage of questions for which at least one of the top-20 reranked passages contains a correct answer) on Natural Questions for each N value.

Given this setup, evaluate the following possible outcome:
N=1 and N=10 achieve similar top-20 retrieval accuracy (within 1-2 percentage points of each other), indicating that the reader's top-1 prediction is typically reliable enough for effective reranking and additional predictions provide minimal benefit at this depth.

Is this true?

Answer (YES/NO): NO